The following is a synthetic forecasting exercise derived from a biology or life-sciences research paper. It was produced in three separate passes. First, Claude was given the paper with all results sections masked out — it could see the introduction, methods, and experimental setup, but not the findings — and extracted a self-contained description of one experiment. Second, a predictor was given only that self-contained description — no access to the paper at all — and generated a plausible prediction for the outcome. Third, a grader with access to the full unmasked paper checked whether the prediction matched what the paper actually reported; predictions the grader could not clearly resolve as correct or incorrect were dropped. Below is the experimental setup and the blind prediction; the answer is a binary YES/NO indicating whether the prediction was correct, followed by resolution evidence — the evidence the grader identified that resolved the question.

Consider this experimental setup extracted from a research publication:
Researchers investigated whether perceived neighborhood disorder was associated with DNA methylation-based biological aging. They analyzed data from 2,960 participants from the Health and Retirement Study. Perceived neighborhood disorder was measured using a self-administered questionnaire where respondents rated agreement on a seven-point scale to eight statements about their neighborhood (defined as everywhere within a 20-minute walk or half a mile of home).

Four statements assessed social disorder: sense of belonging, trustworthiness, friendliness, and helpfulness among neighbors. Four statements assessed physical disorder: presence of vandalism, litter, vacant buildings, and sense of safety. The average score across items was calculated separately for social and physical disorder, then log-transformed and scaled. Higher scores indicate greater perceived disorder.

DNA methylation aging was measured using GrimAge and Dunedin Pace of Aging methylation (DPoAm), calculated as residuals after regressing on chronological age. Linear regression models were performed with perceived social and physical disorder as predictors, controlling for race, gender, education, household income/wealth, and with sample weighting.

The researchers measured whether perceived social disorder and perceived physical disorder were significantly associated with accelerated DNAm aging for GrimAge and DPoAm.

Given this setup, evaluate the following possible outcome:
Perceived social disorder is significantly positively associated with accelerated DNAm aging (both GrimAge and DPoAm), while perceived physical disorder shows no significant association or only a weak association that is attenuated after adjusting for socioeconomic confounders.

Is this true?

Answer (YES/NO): NO